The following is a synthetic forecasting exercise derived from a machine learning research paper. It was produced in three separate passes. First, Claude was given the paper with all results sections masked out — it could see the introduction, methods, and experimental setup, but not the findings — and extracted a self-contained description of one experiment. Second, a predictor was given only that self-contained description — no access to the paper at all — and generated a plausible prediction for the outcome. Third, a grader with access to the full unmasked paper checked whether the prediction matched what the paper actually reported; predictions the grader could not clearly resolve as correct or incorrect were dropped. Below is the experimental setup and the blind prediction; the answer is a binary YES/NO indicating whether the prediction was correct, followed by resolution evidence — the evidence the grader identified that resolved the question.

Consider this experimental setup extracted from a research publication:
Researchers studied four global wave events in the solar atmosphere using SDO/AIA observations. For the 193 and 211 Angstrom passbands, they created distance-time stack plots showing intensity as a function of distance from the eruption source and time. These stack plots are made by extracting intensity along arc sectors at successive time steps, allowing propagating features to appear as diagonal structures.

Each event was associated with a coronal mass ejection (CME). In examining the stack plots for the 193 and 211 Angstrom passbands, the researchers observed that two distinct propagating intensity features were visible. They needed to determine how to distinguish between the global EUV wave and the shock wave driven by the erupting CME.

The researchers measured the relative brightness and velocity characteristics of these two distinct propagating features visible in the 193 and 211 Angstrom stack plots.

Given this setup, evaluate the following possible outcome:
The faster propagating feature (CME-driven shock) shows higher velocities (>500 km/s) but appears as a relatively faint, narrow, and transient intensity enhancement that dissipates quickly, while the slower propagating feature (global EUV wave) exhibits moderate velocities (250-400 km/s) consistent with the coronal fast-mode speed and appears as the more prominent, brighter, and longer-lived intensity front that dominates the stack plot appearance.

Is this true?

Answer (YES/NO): NO